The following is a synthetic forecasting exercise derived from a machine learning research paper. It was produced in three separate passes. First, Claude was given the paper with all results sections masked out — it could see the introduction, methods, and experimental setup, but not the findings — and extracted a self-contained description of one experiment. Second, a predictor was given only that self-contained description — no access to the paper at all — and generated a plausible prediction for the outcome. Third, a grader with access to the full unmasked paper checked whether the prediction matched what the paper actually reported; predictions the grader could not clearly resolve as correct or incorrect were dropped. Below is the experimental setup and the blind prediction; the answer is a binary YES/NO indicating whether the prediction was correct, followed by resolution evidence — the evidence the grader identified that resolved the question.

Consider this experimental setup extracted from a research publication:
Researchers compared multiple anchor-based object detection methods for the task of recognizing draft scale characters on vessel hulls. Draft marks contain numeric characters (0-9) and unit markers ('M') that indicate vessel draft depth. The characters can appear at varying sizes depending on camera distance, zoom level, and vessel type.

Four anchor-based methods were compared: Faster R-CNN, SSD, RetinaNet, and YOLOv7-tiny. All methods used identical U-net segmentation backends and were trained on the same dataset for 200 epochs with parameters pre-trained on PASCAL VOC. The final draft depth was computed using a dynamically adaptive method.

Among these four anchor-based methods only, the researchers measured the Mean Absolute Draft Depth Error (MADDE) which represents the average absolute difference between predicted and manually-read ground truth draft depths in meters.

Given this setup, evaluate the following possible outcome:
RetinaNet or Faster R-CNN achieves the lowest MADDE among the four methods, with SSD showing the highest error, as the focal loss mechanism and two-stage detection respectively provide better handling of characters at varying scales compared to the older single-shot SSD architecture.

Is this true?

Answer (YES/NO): NO